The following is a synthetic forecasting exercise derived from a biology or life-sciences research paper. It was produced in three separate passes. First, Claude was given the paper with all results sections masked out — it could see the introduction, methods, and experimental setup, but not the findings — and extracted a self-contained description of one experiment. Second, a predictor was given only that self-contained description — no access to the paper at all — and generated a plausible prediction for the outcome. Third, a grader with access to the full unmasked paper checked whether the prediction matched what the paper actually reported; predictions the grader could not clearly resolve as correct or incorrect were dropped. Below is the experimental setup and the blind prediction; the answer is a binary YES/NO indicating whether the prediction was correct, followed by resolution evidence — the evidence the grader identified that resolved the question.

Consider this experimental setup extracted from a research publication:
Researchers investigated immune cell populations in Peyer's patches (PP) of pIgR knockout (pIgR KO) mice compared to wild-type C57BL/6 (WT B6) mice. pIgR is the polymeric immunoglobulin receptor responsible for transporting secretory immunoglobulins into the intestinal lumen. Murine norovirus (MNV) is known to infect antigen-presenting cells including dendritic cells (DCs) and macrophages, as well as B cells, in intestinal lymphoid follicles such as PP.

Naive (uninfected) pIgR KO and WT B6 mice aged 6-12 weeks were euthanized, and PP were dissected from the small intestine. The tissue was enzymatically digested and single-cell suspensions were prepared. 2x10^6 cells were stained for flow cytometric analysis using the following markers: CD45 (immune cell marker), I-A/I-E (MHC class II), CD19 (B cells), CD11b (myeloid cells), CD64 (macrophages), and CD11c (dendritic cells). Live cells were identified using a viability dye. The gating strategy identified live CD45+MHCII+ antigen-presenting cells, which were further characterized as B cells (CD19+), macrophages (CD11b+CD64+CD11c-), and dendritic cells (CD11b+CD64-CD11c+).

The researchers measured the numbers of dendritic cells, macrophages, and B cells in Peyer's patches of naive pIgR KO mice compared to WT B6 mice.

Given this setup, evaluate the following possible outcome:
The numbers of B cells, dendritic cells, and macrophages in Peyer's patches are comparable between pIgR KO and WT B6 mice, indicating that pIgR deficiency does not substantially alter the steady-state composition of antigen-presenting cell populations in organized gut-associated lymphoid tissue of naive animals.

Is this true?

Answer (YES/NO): NO